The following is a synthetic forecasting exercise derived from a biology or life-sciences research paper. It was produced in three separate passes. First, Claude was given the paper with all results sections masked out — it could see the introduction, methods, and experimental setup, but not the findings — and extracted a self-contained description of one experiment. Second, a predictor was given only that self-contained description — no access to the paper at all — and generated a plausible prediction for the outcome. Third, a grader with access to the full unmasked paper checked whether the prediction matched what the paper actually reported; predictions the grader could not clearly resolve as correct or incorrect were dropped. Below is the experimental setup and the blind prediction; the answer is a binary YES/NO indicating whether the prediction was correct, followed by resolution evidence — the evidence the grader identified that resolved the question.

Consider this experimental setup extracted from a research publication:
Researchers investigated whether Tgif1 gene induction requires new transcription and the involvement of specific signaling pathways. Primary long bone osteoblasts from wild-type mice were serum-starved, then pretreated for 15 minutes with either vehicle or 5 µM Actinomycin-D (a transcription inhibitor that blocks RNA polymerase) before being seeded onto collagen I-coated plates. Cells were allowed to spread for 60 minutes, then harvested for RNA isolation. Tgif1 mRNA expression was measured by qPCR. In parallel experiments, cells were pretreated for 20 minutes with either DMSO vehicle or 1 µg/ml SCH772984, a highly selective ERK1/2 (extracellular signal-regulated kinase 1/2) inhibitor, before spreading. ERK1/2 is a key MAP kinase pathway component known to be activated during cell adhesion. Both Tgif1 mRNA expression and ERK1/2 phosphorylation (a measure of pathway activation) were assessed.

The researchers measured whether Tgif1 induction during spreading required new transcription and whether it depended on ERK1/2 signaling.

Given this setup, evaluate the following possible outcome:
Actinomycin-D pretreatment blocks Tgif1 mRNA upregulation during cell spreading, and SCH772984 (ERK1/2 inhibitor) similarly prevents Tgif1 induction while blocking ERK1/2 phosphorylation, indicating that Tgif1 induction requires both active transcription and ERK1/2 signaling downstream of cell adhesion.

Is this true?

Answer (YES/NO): NO